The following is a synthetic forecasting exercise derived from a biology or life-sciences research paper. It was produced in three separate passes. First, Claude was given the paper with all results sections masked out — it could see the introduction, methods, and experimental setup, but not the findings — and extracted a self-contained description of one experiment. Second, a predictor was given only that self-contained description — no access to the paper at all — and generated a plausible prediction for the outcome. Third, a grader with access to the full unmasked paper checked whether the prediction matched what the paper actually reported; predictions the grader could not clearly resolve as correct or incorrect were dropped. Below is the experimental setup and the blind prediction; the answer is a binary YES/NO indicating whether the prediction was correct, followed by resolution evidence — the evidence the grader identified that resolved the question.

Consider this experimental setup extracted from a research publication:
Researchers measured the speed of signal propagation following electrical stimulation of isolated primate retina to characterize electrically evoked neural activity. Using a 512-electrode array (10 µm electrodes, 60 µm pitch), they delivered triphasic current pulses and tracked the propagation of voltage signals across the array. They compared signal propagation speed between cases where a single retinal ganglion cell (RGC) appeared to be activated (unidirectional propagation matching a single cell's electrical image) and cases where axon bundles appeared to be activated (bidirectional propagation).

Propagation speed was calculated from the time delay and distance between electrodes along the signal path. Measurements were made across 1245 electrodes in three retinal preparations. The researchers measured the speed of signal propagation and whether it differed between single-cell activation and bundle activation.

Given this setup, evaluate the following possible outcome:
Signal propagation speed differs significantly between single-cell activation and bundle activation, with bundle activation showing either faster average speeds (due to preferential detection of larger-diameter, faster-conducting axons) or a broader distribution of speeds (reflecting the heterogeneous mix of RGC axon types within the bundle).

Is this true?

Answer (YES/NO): NO